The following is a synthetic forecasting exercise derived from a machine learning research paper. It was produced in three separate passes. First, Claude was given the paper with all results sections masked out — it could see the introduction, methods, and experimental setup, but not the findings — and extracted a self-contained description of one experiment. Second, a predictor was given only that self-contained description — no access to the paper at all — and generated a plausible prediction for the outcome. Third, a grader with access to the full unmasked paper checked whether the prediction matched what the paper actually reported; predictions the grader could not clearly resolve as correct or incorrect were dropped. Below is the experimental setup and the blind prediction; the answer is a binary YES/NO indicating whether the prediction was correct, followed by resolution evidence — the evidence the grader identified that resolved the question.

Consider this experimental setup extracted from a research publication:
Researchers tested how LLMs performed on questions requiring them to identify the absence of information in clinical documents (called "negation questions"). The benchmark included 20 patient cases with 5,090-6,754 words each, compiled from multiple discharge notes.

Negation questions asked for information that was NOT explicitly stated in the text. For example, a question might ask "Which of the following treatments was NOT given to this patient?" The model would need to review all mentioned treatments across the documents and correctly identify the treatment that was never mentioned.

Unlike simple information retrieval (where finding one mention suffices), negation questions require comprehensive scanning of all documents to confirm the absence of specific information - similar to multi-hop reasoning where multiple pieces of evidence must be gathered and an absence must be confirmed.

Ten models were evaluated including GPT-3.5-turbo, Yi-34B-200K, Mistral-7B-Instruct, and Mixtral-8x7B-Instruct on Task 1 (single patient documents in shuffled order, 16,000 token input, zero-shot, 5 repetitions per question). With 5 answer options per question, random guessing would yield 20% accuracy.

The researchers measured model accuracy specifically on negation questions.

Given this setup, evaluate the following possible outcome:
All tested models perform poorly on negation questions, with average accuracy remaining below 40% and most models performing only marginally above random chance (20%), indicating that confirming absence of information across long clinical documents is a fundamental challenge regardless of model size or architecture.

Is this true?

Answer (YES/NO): NO